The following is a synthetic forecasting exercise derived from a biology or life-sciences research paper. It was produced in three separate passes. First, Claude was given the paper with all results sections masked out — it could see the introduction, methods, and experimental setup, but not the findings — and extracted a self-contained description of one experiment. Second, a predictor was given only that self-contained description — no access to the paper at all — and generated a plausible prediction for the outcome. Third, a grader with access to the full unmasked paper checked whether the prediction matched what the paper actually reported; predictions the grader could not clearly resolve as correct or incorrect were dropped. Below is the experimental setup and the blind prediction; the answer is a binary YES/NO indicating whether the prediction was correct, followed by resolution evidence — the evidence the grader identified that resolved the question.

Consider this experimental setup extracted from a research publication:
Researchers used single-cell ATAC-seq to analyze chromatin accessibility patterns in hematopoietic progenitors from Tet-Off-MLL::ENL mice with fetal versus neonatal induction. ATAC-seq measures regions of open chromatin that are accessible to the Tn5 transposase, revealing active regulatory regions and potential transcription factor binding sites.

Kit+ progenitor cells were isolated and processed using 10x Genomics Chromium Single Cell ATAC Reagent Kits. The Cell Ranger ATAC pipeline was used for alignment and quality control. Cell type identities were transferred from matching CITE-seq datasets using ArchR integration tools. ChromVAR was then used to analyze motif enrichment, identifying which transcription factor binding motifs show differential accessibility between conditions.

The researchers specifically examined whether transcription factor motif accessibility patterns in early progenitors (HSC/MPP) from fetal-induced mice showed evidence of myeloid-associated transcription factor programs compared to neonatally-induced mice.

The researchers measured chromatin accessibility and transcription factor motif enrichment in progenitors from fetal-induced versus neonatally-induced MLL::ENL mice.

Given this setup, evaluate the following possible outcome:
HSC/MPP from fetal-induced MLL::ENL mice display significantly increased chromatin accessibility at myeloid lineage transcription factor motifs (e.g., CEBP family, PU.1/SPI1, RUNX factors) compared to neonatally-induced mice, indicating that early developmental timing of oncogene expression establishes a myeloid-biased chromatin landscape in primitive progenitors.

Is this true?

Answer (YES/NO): NO